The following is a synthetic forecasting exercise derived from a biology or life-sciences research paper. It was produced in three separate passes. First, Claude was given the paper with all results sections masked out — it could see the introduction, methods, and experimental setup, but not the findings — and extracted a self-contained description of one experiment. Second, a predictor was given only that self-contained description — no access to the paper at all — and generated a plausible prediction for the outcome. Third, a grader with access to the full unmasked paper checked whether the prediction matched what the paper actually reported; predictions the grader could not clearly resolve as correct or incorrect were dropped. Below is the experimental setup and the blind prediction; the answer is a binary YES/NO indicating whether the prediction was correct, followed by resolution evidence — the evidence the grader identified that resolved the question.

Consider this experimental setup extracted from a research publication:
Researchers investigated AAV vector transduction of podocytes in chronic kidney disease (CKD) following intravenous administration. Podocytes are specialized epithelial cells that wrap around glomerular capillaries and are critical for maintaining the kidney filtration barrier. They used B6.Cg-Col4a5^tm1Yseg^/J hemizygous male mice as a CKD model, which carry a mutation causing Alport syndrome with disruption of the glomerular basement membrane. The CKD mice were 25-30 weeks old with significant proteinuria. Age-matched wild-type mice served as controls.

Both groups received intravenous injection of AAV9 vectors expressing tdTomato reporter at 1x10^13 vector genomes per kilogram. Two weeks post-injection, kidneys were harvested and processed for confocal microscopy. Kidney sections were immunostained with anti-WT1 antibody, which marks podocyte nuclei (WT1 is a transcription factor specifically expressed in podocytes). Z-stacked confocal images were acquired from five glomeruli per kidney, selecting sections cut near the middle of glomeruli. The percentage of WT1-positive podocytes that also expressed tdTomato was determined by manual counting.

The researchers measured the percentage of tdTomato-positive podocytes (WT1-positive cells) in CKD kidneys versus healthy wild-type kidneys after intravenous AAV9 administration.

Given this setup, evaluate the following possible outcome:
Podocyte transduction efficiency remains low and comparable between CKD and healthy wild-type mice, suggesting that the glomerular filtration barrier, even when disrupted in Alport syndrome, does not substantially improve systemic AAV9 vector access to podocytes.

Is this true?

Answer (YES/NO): NO